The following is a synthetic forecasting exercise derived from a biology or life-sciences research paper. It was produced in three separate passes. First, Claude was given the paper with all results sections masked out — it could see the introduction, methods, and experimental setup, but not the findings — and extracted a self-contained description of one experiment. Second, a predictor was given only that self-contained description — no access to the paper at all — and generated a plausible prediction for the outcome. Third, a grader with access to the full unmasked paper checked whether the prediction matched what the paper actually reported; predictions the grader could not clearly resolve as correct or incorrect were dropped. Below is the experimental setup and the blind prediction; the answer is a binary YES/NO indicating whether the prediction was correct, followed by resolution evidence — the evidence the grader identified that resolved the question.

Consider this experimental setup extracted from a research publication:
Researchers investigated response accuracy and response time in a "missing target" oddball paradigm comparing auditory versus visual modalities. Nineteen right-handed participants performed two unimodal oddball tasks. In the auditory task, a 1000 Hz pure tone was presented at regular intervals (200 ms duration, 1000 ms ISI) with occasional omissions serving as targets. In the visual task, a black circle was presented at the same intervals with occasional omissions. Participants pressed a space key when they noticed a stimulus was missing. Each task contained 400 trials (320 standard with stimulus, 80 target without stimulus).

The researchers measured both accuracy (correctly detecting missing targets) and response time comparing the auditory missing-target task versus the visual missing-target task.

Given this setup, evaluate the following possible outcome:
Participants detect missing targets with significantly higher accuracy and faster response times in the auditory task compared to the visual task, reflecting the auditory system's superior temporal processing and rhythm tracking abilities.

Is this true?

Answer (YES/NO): YES